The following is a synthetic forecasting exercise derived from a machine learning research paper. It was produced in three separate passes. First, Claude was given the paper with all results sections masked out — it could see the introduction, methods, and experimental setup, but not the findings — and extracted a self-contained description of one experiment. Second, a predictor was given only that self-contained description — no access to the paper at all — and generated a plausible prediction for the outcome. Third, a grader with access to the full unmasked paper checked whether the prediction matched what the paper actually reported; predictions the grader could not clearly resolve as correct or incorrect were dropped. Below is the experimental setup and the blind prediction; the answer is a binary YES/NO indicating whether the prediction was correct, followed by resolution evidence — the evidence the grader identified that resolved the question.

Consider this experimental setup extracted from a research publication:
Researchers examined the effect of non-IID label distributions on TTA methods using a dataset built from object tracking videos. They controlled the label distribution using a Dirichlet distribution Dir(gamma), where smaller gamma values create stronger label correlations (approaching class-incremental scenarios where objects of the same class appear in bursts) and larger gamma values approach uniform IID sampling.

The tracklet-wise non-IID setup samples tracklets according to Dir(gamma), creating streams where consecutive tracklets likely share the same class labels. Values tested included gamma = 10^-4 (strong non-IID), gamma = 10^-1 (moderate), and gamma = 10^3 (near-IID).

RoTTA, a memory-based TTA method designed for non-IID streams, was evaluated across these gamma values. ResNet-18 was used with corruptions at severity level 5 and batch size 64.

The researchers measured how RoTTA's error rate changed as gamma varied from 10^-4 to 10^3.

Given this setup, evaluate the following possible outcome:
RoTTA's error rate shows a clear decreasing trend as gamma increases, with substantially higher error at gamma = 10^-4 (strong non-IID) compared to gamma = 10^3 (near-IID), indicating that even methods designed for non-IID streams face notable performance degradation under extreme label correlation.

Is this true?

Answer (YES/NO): YES